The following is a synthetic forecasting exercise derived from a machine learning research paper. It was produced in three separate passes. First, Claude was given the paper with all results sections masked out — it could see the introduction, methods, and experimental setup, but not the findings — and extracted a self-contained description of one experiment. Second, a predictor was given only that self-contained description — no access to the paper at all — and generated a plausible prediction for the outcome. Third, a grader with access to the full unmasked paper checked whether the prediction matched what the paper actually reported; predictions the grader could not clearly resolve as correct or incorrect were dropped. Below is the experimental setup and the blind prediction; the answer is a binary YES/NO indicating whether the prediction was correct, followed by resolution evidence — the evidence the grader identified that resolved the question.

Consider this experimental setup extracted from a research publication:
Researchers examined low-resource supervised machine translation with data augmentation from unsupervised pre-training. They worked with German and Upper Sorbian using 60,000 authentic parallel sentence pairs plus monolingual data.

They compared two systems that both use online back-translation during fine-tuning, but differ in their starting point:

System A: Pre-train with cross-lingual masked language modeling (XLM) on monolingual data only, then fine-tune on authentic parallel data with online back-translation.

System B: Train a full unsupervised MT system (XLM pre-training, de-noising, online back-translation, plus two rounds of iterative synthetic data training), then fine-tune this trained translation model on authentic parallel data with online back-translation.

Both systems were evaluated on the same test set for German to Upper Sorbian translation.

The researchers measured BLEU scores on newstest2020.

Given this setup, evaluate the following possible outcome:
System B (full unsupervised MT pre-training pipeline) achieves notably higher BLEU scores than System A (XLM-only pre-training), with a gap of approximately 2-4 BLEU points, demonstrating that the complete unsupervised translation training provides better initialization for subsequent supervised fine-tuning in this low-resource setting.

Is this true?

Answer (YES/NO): NO